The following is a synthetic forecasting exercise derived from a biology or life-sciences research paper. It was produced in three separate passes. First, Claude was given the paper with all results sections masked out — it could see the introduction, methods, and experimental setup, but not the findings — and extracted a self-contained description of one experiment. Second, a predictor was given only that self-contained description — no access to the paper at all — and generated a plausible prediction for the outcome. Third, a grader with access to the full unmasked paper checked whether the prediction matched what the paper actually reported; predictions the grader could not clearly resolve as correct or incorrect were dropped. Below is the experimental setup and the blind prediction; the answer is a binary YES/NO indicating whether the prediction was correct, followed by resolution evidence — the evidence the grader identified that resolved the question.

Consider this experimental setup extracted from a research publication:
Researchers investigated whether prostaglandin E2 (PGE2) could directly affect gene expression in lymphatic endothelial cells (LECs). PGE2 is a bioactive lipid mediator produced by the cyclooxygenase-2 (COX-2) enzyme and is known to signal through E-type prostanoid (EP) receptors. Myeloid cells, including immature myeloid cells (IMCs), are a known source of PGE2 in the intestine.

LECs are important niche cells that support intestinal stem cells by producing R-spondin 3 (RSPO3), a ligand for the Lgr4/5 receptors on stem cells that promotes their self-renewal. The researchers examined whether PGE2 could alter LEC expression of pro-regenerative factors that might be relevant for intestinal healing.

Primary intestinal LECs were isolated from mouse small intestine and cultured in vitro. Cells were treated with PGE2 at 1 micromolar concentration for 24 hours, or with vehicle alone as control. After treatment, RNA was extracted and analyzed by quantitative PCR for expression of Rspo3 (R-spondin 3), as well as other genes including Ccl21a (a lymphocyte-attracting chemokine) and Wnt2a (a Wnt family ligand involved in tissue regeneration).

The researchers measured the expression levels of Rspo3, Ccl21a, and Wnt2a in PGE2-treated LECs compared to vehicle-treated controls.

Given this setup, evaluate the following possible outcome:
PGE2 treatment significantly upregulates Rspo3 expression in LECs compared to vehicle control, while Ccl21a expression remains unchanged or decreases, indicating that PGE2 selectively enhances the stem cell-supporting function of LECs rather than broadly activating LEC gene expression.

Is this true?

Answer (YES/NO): NO